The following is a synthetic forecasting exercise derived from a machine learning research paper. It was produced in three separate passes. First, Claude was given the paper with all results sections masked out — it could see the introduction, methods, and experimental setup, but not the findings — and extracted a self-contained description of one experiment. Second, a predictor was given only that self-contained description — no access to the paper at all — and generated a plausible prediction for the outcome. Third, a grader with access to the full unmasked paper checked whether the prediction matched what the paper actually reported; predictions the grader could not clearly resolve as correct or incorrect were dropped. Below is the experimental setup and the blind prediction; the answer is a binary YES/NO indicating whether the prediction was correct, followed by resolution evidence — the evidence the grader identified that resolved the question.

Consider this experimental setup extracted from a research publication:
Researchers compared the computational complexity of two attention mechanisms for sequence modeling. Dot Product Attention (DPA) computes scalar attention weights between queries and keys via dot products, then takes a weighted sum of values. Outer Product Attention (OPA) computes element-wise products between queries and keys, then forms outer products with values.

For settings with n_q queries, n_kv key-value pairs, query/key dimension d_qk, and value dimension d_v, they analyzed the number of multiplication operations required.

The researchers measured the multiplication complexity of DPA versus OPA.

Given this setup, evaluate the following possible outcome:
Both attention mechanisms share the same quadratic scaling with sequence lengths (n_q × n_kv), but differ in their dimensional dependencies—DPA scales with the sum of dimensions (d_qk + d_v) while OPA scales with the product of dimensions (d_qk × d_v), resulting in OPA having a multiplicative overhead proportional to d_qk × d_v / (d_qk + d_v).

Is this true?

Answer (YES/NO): NO